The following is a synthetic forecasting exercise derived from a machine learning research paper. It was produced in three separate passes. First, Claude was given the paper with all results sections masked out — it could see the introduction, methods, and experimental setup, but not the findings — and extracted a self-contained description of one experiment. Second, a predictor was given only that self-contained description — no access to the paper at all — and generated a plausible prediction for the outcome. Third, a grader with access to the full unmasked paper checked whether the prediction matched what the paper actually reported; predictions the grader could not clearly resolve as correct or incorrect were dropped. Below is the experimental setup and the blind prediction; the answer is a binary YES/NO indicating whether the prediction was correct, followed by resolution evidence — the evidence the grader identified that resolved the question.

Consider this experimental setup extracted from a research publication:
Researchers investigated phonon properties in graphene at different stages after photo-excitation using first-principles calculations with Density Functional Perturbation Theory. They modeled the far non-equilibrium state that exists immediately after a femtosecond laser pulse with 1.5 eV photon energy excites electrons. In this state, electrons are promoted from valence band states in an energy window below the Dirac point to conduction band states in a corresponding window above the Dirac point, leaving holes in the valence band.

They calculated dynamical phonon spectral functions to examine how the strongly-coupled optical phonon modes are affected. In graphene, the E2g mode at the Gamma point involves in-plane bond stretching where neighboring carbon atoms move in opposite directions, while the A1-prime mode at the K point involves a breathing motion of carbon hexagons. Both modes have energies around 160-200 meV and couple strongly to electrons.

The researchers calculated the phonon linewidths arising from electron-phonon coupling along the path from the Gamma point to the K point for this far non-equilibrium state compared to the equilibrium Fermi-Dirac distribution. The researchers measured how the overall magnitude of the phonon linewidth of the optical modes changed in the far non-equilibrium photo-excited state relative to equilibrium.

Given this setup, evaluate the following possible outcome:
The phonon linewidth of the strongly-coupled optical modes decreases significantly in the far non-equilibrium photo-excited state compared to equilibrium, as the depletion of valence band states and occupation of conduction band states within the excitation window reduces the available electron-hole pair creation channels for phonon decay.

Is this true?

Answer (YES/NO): NO